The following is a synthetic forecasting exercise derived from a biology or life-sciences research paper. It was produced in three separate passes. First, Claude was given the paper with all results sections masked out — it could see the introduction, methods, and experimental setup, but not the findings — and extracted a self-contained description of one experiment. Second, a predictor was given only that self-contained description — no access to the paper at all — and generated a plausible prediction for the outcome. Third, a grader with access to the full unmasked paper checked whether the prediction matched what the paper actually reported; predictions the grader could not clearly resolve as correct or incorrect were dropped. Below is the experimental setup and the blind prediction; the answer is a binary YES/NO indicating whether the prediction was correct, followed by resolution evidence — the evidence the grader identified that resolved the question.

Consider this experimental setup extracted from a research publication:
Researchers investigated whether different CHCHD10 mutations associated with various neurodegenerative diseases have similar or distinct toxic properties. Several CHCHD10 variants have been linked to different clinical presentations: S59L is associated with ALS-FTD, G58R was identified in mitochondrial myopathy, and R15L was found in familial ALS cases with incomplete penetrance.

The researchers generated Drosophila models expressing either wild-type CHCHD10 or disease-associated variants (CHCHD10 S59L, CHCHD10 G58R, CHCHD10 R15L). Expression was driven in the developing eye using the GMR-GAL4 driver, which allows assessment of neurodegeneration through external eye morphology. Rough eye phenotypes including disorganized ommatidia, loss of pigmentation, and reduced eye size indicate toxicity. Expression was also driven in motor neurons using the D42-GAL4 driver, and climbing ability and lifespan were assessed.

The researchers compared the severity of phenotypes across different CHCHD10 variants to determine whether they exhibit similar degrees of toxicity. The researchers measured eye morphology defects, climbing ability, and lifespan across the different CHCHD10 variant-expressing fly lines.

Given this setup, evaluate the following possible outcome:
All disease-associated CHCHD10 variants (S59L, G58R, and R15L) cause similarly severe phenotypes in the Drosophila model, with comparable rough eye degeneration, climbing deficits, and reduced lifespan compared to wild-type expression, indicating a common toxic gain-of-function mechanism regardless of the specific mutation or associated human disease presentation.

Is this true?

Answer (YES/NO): NO